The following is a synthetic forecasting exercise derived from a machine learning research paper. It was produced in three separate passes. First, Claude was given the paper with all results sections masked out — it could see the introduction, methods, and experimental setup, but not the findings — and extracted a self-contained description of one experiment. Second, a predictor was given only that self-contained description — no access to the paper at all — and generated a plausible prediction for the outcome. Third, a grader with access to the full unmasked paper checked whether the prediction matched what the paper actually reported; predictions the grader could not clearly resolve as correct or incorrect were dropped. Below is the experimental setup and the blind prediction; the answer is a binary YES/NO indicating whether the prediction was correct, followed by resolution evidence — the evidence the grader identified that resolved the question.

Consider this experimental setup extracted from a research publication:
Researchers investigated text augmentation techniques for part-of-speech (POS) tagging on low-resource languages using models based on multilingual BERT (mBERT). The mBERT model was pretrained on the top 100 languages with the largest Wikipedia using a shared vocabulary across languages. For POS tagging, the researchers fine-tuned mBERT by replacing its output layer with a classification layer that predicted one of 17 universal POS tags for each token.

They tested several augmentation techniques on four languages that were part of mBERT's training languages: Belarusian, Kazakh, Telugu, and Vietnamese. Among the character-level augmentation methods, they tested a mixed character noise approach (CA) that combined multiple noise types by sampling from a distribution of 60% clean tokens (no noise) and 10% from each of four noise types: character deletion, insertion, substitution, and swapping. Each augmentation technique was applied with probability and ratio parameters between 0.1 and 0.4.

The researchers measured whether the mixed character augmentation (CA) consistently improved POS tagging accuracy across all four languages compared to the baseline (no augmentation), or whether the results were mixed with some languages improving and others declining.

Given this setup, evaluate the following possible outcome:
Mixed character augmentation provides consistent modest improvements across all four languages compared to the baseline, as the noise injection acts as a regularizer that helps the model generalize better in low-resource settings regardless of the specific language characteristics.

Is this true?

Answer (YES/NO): YES